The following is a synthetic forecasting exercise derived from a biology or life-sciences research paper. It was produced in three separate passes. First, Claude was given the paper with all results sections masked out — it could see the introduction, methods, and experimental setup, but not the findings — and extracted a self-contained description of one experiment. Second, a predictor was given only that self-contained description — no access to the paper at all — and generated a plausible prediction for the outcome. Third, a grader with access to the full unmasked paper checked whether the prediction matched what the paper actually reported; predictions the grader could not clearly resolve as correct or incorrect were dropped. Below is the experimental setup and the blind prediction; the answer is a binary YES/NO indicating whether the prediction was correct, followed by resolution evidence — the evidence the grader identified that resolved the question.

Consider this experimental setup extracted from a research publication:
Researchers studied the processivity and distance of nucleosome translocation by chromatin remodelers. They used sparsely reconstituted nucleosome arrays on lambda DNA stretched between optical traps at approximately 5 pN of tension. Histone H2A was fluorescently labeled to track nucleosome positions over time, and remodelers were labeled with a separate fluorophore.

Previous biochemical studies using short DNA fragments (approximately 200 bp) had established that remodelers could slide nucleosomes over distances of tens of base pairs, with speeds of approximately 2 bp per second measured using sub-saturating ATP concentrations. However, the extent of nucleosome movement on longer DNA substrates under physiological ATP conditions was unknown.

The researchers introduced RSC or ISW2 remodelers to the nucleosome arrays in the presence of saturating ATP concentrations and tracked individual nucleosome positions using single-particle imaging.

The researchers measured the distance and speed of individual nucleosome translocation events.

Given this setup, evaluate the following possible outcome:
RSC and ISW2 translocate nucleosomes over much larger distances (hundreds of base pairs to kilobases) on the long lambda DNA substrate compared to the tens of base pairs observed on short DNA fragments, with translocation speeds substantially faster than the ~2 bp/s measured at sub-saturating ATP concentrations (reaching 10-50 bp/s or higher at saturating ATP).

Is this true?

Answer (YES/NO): YES